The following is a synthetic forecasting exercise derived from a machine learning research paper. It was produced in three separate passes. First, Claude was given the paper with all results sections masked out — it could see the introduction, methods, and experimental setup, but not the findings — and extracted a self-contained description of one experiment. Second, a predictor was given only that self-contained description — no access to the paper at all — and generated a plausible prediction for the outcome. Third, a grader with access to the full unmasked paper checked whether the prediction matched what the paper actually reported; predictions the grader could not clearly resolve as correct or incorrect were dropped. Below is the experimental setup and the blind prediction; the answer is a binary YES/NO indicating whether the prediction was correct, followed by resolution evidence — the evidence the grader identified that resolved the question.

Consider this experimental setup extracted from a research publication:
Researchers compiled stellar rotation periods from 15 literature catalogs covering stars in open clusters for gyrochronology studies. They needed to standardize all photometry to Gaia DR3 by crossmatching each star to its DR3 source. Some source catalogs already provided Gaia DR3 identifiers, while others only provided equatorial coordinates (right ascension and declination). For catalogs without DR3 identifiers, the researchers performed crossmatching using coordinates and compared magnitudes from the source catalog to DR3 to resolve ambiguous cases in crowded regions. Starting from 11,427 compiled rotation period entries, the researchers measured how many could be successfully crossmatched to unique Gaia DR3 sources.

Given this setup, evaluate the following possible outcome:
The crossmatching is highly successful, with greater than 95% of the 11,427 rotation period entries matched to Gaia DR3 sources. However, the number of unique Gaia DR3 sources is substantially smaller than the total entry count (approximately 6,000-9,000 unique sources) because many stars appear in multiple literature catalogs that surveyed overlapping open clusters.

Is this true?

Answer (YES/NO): YES